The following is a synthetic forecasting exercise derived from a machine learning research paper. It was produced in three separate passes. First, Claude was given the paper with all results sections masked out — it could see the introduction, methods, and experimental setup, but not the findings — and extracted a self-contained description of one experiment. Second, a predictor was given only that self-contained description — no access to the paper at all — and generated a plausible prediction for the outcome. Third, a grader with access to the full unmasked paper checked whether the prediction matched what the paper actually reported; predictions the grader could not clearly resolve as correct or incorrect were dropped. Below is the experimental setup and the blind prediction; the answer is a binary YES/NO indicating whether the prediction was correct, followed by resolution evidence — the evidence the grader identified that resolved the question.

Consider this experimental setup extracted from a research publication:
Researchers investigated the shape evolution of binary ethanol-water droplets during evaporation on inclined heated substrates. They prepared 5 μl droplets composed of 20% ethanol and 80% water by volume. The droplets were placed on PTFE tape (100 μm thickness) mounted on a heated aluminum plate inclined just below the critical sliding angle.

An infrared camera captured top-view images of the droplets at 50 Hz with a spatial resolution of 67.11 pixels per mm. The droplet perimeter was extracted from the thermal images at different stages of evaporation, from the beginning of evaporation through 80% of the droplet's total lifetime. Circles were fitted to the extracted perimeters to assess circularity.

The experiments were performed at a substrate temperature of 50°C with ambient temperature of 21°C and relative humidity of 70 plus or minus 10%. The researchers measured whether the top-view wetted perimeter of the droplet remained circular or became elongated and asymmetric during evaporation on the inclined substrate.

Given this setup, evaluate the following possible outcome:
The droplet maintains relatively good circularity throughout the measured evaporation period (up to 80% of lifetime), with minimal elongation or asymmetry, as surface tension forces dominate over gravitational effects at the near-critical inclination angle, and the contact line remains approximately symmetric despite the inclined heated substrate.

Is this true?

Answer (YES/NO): YES